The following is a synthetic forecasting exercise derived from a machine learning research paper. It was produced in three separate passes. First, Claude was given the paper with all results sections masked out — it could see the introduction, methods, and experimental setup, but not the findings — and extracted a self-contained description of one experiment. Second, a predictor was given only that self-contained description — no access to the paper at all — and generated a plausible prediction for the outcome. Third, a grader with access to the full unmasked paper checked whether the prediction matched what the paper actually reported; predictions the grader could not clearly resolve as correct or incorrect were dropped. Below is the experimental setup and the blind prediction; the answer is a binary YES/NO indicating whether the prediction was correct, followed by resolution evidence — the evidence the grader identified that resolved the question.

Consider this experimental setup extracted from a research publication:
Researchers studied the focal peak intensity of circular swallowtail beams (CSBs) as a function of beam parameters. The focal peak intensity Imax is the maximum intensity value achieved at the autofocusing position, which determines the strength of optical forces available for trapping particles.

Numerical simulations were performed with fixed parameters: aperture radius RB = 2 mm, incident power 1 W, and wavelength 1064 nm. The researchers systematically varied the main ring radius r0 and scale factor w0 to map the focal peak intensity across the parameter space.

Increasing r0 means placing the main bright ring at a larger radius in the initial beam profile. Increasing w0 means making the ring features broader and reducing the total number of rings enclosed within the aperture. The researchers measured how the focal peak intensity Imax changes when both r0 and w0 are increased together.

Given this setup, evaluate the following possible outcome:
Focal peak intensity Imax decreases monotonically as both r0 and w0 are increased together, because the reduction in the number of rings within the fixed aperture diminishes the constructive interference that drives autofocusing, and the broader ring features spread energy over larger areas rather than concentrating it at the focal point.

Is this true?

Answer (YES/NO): NO